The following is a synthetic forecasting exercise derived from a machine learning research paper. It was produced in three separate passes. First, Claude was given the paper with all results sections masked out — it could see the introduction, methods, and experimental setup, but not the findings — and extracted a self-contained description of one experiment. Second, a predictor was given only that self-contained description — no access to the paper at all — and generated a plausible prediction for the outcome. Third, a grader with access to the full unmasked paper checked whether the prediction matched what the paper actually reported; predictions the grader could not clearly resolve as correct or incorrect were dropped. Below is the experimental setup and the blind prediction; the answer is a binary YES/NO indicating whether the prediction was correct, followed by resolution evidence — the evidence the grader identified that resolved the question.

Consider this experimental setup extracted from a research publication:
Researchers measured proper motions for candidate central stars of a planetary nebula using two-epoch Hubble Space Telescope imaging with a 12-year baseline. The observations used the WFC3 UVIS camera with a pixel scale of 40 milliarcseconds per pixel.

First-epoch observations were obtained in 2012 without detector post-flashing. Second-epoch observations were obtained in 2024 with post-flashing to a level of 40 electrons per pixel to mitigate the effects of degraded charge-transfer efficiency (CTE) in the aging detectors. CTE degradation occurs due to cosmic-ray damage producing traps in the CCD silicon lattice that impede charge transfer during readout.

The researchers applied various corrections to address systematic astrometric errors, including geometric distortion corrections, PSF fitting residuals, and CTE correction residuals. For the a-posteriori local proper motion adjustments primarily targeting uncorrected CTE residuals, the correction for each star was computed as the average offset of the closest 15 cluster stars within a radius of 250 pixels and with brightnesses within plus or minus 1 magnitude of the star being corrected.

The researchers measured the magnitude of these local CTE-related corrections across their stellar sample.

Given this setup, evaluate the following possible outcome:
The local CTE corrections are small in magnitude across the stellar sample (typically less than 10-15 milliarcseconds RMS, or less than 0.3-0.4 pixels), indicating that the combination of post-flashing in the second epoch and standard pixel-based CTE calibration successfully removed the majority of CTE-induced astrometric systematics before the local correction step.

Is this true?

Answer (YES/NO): YES